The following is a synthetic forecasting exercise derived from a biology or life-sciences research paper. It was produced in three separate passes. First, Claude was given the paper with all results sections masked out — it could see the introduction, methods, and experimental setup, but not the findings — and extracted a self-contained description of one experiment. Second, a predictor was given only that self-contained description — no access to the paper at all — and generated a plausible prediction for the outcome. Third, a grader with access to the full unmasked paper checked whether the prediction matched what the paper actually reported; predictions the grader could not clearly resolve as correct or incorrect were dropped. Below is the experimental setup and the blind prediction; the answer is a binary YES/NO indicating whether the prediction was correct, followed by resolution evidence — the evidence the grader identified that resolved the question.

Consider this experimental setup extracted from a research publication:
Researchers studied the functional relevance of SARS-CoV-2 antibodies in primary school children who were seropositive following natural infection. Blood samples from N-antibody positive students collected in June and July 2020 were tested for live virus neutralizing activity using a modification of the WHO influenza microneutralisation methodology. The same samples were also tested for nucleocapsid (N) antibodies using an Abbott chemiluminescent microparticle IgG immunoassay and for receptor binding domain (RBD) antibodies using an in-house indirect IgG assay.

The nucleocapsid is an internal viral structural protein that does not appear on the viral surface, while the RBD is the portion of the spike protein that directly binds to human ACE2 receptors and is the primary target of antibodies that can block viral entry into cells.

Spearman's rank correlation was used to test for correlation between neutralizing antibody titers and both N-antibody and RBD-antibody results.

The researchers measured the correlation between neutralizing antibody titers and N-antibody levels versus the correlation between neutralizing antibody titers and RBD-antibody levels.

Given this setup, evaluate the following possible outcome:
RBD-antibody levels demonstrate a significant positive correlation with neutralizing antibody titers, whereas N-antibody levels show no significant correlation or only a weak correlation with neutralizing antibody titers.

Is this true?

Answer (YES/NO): NO